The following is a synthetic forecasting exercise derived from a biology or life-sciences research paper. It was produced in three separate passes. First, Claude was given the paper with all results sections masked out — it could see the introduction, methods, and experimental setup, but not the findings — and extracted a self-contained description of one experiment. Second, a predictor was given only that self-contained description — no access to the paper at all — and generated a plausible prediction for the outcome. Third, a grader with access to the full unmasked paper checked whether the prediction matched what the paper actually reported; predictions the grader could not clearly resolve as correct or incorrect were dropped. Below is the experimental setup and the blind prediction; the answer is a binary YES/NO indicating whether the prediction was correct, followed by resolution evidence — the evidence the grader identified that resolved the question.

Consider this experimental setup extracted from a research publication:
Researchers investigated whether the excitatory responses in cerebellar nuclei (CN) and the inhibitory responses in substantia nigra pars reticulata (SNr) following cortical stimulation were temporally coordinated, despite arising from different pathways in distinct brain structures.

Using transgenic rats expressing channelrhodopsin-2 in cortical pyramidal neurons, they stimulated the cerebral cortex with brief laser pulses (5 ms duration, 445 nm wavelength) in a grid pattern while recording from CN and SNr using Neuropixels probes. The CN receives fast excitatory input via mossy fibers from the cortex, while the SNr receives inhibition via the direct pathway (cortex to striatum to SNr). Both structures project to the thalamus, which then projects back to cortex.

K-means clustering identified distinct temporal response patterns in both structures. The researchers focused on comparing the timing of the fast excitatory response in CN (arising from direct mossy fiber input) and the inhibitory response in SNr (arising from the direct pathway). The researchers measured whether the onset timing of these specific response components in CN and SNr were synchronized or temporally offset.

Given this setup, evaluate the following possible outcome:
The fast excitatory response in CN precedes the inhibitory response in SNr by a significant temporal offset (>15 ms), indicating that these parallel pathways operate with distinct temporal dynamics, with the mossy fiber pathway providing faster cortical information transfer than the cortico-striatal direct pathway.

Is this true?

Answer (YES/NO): NO